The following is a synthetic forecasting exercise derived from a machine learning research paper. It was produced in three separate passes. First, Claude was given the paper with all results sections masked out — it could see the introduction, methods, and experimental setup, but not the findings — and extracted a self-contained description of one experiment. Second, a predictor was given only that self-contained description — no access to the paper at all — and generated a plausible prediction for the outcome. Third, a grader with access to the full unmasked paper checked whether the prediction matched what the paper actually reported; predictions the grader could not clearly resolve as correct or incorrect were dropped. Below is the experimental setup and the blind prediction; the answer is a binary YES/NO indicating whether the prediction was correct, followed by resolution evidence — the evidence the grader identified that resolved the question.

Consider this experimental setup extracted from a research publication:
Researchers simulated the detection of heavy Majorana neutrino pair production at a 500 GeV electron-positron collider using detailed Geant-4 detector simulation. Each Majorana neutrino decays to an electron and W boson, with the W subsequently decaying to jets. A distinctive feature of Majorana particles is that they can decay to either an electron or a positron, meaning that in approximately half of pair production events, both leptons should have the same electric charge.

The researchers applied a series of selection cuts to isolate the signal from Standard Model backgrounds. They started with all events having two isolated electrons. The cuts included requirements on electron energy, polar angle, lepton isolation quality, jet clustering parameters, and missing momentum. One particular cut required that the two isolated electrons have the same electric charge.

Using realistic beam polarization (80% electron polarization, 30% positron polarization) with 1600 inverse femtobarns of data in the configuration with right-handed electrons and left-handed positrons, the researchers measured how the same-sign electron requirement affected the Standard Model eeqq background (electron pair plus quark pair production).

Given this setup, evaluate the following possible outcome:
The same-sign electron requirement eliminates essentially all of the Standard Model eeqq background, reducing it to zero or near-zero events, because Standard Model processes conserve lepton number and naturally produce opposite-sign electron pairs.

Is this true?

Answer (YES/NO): NO